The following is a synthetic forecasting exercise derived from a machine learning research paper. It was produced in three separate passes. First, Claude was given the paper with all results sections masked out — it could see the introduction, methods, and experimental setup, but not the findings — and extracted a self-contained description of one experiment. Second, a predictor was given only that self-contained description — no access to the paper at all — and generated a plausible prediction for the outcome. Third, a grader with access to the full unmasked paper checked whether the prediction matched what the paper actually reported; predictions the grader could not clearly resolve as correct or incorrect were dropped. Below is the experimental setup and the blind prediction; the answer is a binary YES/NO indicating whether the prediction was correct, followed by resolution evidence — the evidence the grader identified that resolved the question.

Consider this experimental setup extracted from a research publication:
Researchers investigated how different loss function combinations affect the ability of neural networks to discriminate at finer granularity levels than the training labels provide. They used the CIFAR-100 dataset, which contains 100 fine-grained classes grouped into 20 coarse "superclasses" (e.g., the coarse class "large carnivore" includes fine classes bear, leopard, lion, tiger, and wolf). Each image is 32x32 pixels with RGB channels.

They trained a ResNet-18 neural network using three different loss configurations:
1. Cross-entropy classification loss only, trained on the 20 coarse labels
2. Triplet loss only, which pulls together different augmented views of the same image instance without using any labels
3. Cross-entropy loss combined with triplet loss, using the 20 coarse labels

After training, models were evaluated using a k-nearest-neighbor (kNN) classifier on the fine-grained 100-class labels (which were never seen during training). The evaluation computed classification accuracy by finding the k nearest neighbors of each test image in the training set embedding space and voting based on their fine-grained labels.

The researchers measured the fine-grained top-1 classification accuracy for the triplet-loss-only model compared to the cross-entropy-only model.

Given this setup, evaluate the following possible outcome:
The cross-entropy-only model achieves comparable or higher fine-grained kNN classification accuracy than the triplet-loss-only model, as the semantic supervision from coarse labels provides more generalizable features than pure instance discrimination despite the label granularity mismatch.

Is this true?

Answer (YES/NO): YES